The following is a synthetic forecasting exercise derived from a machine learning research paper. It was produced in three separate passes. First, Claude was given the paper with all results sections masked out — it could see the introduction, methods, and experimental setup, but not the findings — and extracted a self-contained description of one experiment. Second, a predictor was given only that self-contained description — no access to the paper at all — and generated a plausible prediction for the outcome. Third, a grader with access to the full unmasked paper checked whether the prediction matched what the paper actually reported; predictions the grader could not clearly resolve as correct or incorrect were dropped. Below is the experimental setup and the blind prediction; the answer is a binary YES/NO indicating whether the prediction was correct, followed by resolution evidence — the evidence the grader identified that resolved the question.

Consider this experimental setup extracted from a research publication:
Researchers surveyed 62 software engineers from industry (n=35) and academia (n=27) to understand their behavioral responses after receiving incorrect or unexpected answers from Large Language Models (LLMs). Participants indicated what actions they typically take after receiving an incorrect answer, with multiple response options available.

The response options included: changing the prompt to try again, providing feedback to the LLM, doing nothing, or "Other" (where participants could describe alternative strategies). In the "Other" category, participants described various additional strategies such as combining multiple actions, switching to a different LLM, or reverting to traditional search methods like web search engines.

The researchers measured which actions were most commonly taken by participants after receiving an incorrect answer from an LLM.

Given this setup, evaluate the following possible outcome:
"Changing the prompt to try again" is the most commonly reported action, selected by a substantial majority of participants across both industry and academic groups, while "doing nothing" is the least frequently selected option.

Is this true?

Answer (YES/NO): YES